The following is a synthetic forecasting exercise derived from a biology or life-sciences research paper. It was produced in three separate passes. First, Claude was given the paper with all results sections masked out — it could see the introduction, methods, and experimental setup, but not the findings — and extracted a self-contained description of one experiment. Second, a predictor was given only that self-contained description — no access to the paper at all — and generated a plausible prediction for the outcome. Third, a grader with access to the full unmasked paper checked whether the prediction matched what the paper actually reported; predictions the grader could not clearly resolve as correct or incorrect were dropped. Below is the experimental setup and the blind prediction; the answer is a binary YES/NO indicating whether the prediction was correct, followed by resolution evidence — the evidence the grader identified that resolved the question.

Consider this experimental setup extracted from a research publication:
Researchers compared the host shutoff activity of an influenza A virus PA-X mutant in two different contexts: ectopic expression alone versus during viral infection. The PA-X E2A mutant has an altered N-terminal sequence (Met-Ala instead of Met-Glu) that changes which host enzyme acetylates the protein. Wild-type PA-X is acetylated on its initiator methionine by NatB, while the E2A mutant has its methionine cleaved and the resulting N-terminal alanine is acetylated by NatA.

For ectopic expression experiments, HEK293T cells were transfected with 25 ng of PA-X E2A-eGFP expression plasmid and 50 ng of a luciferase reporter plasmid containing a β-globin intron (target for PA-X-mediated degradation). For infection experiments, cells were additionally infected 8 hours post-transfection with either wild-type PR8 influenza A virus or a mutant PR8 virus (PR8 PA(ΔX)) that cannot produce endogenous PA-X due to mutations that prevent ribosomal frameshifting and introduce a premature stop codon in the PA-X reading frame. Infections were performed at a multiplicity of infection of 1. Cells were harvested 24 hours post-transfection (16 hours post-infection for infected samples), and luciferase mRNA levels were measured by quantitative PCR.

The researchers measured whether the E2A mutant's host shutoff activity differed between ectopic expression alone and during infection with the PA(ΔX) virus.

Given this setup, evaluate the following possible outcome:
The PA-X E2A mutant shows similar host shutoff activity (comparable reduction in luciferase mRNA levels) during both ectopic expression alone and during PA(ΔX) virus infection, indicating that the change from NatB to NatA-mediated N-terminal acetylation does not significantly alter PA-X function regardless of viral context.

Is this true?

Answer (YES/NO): NO